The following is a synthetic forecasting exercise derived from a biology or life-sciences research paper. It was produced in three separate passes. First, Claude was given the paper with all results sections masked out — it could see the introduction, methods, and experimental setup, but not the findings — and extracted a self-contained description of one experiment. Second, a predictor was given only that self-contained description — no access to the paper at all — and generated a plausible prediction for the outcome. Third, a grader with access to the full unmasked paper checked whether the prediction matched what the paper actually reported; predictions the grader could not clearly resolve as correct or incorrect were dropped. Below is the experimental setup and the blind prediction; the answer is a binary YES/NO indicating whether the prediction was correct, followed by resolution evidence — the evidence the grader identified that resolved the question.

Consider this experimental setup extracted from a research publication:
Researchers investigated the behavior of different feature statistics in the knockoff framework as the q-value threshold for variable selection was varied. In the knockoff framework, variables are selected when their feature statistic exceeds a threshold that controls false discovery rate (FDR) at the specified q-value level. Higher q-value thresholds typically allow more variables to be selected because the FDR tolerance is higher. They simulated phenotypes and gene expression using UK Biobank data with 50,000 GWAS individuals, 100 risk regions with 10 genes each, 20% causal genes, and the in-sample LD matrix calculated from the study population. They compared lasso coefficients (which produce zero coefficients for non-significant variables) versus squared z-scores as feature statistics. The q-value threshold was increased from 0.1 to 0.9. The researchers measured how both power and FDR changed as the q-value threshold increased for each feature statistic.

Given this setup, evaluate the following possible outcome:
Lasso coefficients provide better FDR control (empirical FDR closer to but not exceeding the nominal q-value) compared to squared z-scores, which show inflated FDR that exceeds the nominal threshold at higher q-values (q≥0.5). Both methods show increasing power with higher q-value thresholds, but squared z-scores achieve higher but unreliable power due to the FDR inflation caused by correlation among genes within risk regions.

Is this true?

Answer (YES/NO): NO